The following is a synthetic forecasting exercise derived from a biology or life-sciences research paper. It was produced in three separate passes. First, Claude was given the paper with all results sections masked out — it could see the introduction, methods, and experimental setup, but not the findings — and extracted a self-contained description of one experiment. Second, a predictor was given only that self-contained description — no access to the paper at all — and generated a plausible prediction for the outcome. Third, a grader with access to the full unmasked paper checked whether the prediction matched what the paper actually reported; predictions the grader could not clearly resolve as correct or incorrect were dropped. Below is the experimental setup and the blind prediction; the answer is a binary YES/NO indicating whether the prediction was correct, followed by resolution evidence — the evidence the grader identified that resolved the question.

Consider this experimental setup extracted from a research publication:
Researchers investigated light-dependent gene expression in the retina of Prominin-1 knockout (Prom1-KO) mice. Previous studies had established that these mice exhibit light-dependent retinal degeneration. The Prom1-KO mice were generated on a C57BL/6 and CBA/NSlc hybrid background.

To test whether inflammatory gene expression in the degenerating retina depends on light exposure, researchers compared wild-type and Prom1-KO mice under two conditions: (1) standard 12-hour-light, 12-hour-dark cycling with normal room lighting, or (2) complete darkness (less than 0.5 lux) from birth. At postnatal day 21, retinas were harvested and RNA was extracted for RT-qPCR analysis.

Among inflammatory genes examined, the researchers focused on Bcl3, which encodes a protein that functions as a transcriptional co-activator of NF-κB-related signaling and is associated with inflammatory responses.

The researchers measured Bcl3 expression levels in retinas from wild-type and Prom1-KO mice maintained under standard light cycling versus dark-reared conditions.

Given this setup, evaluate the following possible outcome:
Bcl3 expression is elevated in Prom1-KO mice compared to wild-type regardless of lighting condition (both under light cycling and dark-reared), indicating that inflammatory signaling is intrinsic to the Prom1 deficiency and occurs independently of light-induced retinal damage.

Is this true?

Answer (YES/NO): NO